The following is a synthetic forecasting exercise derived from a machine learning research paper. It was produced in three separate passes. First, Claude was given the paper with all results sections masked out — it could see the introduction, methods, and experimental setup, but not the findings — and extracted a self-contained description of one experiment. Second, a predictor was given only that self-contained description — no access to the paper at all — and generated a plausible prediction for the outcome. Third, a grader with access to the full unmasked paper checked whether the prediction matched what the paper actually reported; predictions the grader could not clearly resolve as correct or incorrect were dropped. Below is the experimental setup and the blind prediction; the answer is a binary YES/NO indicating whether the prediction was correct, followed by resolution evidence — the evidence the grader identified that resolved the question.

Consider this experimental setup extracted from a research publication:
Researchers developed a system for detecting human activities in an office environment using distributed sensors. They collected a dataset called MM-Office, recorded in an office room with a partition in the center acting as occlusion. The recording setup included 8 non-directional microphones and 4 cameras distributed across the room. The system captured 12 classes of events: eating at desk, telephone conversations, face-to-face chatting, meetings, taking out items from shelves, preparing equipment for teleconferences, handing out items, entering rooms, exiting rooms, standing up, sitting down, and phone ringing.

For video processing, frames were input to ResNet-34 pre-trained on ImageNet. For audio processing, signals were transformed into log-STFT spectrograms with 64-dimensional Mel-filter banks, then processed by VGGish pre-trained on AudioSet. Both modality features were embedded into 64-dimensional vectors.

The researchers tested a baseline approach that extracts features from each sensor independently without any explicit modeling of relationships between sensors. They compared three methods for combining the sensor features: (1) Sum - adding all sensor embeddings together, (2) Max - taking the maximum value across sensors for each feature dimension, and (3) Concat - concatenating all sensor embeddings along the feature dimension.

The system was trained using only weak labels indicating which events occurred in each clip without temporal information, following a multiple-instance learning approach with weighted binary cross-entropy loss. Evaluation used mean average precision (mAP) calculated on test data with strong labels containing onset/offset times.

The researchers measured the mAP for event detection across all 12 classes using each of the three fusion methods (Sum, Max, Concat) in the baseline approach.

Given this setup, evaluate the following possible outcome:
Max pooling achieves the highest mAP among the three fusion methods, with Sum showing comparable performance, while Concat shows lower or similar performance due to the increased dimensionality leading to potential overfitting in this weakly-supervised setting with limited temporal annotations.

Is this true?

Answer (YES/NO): YES